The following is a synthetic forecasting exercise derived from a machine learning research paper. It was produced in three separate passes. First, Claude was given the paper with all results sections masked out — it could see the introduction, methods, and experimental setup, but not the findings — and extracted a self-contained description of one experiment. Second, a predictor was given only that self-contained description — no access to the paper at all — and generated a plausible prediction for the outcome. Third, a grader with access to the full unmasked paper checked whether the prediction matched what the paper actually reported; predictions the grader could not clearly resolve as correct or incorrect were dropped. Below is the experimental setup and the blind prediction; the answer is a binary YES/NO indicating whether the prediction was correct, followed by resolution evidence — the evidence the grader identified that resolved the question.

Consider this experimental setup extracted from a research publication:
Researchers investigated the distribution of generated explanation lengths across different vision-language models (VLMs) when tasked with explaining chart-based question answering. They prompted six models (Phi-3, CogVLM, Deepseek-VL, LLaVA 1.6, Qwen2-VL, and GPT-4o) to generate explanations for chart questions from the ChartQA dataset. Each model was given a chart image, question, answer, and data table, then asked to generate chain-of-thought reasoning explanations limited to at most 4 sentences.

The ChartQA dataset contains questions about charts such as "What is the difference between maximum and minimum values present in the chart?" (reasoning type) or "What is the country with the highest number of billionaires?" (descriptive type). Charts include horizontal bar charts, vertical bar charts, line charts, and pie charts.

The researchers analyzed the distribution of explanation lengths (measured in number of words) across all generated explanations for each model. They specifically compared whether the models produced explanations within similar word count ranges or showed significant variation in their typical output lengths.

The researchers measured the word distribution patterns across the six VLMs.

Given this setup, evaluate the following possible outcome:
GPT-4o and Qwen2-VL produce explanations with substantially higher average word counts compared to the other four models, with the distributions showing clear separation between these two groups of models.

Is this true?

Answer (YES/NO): NO